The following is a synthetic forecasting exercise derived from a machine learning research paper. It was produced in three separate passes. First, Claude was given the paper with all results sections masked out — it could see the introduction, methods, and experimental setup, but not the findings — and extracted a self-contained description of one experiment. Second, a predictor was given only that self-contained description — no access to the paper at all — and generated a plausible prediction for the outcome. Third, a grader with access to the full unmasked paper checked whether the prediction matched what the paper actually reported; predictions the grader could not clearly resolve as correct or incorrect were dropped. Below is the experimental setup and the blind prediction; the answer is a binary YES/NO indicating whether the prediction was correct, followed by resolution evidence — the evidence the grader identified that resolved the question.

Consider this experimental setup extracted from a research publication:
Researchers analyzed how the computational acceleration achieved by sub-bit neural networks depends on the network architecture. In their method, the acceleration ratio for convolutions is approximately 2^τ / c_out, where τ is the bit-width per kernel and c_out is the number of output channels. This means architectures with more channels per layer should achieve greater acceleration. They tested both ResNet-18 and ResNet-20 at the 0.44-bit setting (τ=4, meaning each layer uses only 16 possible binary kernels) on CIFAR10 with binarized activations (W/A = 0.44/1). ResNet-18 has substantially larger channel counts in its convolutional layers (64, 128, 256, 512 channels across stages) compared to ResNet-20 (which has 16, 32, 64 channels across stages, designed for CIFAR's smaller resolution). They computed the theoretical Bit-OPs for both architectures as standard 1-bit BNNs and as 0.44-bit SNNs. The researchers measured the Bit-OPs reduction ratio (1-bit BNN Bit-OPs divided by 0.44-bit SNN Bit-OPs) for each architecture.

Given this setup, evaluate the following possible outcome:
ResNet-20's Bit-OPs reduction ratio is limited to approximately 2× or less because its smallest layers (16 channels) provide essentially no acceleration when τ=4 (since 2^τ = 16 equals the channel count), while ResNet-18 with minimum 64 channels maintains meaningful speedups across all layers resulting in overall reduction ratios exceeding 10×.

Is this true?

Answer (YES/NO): NO